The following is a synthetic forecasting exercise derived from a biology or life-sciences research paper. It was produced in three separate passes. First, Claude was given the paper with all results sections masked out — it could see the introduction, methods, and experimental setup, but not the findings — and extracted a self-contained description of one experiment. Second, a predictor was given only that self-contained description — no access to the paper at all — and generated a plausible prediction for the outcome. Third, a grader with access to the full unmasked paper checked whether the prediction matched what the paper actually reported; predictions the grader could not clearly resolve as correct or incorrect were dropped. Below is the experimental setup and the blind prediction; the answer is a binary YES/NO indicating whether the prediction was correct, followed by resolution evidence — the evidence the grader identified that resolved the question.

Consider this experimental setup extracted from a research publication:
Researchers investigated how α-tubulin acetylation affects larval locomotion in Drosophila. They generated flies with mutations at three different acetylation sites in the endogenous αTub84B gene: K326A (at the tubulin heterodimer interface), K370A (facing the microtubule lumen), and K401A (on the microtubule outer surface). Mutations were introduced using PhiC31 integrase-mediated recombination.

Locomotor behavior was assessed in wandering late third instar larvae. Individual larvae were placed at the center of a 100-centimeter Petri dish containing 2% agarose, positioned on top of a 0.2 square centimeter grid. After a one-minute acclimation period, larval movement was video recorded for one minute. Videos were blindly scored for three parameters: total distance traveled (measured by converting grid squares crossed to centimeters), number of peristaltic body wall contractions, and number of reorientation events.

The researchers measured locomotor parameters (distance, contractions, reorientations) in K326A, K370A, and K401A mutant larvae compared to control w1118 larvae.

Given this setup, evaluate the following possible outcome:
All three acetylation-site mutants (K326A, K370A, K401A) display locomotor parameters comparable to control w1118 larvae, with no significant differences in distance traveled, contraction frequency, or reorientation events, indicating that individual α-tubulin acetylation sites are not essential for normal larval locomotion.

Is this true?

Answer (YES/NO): NO